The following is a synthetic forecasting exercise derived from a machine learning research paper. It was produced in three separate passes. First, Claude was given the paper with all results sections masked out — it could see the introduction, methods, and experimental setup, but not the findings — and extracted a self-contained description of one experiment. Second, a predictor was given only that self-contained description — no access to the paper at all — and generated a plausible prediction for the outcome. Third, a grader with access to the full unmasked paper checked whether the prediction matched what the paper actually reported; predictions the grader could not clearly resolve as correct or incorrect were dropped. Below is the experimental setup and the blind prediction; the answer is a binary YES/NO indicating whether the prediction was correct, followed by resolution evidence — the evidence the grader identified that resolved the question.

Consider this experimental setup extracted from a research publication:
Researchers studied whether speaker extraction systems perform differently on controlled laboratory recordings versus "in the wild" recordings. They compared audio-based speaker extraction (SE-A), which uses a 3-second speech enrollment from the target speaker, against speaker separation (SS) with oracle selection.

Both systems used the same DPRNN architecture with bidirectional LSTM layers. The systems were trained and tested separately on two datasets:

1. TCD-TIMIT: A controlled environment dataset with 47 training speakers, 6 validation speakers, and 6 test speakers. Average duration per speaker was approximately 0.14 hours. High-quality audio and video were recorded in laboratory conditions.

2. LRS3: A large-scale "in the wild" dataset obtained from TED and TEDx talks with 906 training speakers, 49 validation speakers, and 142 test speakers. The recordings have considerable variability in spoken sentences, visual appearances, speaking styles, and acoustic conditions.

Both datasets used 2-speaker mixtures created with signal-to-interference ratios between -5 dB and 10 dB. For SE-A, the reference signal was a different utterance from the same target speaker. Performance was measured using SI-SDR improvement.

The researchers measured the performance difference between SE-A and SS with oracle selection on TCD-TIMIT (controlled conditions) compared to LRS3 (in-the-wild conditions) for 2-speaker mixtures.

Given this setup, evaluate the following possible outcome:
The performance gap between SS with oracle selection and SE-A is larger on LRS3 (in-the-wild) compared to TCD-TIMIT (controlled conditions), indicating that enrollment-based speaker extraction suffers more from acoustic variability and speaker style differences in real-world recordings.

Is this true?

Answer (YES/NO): NO